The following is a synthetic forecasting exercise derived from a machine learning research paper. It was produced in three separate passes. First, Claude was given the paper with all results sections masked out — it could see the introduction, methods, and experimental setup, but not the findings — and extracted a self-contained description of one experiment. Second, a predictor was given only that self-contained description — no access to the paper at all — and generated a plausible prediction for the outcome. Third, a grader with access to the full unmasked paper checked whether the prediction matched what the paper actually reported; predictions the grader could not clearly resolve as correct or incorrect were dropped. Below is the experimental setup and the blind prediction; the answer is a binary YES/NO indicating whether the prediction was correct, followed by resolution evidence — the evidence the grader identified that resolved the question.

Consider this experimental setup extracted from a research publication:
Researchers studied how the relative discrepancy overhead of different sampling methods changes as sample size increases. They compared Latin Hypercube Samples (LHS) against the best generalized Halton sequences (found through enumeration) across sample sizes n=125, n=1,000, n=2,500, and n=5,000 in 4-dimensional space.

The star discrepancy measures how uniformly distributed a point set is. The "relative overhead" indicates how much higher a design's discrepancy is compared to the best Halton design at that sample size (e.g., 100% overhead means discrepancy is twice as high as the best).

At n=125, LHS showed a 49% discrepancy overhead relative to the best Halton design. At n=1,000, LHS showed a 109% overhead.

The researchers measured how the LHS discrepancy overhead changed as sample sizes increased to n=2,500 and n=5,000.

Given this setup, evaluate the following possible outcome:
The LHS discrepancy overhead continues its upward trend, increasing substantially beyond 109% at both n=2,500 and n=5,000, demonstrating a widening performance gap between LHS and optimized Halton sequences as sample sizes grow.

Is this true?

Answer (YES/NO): YES